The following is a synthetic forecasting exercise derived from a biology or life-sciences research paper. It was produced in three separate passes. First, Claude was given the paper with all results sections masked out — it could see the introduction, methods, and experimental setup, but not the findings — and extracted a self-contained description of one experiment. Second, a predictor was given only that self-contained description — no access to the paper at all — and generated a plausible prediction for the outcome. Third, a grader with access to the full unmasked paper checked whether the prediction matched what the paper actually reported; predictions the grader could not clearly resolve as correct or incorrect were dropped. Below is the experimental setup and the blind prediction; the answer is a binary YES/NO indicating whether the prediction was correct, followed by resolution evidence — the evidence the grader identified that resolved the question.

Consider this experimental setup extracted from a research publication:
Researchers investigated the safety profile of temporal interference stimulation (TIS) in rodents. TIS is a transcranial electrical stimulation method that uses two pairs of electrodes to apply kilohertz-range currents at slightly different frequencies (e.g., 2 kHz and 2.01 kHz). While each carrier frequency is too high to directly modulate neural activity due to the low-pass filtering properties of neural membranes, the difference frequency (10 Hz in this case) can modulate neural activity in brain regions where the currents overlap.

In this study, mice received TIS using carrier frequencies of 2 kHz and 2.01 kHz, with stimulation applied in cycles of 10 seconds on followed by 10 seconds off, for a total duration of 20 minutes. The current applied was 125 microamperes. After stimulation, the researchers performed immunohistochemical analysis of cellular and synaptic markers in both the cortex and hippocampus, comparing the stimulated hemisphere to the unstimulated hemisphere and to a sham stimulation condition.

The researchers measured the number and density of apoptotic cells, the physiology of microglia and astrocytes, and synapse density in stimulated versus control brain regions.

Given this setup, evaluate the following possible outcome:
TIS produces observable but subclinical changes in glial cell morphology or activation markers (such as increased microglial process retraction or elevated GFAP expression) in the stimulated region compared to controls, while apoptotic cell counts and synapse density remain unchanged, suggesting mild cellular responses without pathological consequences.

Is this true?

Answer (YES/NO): NO